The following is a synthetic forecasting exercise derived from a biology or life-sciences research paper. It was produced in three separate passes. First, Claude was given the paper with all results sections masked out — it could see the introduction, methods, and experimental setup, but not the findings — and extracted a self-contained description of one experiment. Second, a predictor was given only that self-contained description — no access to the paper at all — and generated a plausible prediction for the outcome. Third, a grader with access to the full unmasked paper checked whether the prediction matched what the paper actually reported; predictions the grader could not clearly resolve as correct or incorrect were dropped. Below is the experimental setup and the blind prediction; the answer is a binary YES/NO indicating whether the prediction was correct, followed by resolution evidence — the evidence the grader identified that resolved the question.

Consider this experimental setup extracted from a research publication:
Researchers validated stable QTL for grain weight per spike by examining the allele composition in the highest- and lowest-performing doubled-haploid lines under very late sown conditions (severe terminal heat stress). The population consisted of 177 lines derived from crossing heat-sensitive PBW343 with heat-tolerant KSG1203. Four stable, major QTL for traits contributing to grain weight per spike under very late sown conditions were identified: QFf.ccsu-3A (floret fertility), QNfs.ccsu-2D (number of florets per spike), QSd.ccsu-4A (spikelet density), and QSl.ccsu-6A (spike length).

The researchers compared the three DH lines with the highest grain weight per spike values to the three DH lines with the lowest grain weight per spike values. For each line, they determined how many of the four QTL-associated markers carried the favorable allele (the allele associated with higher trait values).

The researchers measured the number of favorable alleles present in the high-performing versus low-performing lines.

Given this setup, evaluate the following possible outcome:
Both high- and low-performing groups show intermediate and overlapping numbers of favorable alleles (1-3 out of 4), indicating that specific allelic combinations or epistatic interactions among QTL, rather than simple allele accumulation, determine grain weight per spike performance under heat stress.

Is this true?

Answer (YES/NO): NO